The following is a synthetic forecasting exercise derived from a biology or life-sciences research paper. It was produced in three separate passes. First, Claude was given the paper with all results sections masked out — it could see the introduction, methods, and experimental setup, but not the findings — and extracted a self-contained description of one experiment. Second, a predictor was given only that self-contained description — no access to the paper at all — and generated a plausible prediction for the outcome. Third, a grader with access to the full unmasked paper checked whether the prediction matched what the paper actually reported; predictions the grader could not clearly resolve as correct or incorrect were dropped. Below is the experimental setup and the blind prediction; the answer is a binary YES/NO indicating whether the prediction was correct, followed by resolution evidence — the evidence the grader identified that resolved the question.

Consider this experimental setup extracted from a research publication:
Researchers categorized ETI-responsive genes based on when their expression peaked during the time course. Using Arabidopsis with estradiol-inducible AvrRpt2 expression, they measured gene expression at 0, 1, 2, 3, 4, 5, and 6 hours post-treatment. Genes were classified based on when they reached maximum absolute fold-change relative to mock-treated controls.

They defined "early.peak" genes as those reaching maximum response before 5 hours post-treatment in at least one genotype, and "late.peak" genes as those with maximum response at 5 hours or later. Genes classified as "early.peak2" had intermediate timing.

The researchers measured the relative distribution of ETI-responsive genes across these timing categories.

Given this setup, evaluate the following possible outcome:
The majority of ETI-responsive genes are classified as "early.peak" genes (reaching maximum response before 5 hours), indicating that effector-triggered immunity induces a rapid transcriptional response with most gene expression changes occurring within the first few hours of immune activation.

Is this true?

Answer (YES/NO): NO